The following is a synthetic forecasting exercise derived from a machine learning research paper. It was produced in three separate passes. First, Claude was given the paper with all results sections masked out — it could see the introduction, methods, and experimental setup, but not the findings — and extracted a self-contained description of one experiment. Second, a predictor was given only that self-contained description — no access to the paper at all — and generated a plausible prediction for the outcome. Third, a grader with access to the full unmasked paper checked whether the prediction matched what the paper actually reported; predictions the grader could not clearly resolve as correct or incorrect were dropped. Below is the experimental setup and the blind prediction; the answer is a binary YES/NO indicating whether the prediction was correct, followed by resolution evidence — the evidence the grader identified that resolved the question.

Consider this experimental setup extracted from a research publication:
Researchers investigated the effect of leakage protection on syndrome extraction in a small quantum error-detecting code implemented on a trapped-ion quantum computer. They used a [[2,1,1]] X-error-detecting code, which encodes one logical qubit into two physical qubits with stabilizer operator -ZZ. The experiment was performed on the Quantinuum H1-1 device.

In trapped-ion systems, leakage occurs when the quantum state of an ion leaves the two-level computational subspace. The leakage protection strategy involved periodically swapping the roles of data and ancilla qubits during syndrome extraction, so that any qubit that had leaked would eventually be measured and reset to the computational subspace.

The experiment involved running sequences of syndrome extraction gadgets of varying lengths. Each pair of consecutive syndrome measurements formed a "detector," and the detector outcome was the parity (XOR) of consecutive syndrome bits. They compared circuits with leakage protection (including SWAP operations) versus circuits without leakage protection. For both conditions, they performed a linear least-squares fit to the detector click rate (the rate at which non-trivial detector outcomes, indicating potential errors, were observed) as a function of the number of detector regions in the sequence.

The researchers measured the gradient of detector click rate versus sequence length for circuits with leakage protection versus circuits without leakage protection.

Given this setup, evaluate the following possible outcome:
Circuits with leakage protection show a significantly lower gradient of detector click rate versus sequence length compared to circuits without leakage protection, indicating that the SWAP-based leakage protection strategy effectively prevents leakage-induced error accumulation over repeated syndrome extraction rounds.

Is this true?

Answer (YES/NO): YES